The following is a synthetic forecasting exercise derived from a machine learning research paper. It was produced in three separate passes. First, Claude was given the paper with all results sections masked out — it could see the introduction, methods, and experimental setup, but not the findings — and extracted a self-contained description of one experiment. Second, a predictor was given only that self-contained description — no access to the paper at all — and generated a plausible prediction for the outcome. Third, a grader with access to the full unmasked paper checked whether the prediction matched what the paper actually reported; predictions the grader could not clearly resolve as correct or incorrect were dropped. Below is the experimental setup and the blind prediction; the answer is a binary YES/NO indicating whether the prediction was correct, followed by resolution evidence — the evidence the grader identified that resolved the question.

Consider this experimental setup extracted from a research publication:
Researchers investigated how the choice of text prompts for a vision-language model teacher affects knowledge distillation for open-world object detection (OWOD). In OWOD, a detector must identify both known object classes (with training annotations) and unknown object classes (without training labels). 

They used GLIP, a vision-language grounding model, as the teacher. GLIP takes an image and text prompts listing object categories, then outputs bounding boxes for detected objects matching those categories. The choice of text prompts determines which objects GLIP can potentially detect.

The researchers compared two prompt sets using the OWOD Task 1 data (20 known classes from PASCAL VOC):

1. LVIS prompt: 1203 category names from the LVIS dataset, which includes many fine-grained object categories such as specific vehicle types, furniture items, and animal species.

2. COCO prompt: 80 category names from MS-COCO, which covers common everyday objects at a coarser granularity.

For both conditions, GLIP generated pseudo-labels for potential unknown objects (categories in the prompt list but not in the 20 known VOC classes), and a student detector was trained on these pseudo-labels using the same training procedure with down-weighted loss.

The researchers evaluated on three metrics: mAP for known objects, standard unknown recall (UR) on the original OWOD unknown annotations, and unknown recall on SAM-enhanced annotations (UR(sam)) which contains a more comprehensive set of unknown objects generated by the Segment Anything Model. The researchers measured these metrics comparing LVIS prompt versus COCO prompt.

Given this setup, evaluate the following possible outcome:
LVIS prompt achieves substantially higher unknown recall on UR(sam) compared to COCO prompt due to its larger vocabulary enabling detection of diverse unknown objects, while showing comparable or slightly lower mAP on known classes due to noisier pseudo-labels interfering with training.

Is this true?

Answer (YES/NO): YES